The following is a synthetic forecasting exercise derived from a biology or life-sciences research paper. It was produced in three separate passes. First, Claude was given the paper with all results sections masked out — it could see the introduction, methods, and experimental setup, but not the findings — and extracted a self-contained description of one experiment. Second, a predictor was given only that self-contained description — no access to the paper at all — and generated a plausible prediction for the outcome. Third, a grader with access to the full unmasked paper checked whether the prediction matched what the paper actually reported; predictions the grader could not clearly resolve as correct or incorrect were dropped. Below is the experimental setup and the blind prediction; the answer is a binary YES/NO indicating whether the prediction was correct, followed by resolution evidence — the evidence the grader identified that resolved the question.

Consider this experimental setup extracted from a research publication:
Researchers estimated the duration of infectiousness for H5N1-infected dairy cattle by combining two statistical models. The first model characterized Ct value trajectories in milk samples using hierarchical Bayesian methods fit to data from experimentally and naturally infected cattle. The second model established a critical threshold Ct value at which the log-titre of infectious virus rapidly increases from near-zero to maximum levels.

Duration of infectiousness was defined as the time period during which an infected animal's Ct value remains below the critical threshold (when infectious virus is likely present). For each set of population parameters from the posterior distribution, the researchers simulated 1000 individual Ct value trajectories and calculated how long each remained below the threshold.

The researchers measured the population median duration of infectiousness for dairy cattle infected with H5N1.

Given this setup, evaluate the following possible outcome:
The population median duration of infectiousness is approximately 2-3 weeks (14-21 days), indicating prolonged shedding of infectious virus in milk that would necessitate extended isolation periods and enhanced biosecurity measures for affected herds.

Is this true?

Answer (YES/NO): NO